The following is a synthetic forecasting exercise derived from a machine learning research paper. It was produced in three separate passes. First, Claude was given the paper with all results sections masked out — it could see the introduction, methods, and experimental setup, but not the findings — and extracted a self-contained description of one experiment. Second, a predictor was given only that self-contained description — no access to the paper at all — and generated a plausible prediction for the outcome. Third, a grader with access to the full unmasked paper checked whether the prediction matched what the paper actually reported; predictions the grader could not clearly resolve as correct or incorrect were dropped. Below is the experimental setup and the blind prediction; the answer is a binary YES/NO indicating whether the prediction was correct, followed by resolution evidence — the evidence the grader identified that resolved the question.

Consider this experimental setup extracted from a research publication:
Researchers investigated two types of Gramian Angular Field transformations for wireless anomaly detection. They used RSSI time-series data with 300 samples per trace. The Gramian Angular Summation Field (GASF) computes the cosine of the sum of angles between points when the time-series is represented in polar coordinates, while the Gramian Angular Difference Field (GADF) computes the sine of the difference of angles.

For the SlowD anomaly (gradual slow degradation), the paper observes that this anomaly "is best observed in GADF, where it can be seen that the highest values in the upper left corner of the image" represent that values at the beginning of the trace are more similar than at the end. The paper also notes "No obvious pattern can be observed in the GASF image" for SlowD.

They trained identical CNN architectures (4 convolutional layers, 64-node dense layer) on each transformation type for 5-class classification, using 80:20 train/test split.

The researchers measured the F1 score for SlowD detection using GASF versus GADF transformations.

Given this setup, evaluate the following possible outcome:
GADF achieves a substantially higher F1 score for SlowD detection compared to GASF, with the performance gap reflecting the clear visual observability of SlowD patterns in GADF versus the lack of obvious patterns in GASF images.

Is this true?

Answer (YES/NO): NO